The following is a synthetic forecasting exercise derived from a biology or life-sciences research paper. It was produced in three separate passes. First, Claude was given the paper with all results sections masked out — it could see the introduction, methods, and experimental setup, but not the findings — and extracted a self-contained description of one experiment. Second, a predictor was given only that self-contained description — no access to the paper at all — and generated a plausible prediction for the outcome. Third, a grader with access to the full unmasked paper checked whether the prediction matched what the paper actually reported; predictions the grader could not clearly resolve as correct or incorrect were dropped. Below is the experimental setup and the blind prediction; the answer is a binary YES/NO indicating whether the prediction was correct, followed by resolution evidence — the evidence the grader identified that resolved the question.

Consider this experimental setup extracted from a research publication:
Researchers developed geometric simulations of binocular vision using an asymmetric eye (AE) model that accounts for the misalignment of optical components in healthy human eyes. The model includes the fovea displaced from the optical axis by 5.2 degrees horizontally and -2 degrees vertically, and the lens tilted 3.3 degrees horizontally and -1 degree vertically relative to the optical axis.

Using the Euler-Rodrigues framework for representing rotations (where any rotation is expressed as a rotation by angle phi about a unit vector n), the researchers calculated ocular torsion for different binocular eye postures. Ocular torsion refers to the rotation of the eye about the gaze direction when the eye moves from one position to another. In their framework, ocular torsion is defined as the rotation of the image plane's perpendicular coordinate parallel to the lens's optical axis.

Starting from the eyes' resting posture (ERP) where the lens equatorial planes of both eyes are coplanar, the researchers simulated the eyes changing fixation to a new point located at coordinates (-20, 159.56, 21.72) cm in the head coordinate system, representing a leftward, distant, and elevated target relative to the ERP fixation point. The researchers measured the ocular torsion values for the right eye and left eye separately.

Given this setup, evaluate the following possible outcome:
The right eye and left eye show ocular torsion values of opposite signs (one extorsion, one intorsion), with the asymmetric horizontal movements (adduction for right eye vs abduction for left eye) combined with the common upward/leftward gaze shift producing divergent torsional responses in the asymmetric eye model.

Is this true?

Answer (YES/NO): NO